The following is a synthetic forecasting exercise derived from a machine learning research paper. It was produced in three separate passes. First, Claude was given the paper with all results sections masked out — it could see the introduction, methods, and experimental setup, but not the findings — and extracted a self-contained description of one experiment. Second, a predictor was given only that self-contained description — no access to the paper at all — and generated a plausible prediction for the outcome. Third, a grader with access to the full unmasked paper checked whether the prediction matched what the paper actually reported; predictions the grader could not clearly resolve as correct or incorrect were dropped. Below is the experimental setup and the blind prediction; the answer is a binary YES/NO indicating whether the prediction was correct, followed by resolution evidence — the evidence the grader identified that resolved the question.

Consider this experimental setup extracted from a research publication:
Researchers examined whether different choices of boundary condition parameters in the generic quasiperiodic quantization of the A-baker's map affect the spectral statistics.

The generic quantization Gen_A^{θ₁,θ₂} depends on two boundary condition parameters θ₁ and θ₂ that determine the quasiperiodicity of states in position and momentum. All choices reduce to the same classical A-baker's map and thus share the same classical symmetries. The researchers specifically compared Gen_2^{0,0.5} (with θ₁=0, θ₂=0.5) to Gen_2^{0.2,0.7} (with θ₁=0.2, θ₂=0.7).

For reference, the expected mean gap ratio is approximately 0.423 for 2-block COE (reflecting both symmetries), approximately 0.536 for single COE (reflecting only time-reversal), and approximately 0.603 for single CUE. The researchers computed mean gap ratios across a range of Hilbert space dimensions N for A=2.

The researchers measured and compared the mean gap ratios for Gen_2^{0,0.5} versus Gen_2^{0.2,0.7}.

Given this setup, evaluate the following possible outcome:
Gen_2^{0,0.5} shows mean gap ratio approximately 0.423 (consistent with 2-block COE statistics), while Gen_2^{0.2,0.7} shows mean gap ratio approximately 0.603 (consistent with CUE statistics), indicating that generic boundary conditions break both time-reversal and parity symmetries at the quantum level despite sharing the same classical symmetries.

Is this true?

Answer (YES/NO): NO